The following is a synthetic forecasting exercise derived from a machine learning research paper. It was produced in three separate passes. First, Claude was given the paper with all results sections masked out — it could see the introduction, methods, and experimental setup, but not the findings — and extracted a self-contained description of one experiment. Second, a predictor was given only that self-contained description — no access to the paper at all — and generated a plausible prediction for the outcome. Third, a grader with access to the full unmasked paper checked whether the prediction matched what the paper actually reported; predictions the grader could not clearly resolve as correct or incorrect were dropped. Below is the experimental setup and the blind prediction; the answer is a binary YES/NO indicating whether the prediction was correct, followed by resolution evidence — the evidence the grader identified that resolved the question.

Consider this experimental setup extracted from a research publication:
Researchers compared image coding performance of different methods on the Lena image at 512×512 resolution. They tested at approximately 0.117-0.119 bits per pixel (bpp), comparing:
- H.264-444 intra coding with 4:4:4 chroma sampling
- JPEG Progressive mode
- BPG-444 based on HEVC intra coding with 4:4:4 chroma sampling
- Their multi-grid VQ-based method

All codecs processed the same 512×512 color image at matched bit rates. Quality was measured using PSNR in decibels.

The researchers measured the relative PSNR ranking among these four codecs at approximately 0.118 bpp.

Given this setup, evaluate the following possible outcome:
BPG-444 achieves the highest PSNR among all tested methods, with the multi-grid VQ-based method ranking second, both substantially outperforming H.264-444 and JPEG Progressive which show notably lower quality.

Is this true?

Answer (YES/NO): NO